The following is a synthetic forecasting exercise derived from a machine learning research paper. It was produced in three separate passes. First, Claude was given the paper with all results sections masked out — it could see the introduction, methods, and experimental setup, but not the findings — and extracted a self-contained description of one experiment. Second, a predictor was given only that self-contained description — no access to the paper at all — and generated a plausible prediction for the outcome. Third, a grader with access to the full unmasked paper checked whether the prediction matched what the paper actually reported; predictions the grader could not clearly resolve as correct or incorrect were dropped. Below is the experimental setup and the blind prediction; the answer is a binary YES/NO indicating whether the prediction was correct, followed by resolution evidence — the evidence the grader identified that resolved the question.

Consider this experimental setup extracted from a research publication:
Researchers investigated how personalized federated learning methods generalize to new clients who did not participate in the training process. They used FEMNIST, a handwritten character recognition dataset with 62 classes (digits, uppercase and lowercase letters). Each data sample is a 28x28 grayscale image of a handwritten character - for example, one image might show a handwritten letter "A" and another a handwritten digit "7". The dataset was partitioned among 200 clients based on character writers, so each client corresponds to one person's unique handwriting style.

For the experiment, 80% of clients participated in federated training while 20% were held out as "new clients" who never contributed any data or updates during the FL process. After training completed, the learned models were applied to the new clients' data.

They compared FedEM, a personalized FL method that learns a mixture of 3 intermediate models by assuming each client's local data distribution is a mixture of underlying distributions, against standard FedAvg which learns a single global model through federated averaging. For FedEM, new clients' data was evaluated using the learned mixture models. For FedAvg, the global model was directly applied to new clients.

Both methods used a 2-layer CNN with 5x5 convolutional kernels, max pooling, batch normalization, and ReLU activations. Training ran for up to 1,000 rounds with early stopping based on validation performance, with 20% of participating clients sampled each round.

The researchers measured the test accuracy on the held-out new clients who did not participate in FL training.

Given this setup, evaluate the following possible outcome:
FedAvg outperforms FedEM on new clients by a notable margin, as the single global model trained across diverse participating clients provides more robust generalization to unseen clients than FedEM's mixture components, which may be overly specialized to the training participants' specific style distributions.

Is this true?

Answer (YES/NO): NO